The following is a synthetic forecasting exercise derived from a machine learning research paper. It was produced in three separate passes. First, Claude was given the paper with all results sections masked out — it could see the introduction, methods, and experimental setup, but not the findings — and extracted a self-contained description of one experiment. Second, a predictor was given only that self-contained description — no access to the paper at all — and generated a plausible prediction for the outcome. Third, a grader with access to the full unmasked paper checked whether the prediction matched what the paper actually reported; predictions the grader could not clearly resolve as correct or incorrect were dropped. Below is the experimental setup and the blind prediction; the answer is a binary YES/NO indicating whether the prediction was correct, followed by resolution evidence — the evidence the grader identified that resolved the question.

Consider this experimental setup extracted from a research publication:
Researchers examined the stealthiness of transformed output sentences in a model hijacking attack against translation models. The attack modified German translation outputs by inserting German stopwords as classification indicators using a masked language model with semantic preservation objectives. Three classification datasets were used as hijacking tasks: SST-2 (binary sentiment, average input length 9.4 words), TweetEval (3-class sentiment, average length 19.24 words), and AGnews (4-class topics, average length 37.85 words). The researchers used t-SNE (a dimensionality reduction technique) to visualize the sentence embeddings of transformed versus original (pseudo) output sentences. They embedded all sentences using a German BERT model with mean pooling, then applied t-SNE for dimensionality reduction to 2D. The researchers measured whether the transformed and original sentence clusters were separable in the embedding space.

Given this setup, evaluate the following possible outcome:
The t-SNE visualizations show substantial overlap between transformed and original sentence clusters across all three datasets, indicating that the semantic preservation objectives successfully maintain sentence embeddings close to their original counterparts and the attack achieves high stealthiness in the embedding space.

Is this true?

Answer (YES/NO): YES